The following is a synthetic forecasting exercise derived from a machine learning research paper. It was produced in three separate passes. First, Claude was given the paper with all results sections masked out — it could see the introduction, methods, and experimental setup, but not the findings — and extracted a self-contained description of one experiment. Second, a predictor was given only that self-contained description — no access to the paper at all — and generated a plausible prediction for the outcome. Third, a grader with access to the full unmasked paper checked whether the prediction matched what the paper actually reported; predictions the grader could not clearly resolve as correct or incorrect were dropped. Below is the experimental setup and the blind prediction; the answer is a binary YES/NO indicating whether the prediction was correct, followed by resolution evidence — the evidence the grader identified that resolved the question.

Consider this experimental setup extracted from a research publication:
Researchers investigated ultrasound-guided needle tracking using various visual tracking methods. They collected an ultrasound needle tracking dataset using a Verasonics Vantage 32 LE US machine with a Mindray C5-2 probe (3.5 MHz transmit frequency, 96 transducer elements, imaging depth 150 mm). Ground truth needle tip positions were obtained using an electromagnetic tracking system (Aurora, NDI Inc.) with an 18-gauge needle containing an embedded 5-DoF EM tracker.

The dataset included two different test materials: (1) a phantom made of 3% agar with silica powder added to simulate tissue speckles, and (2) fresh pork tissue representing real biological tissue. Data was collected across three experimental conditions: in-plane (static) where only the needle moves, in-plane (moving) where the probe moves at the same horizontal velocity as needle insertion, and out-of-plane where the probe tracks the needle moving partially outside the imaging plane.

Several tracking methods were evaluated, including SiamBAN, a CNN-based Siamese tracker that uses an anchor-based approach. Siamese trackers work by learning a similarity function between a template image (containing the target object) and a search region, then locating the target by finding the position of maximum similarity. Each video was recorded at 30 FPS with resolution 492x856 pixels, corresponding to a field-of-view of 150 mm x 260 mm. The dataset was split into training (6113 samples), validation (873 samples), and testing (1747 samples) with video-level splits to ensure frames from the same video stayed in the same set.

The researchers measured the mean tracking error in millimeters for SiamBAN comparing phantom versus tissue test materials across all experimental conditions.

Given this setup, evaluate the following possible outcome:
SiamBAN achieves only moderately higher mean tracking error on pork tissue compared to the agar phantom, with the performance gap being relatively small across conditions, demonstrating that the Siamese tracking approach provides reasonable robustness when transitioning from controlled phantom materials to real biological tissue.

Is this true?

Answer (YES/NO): NO